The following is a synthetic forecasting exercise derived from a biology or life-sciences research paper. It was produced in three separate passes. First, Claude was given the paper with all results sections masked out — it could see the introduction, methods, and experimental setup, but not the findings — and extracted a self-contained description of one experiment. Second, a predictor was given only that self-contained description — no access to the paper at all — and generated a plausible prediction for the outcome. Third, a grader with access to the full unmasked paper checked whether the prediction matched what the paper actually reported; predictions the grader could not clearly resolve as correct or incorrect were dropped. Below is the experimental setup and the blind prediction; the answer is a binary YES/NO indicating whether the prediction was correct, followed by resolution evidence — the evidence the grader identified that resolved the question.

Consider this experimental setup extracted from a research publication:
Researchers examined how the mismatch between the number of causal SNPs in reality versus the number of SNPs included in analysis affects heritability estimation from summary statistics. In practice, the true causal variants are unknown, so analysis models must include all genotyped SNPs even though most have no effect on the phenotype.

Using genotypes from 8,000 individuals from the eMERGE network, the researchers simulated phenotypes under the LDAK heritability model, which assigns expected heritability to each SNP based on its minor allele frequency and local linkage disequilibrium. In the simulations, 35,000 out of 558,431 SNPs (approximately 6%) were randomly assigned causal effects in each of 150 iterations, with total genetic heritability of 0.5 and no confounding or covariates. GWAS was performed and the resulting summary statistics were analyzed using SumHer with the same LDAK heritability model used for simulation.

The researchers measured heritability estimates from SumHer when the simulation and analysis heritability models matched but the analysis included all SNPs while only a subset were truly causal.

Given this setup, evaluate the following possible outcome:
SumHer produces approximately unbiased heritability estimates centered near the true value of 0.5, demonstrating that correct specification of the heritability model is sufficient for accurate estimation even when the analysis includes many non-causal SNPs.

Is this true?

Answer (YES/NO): YES